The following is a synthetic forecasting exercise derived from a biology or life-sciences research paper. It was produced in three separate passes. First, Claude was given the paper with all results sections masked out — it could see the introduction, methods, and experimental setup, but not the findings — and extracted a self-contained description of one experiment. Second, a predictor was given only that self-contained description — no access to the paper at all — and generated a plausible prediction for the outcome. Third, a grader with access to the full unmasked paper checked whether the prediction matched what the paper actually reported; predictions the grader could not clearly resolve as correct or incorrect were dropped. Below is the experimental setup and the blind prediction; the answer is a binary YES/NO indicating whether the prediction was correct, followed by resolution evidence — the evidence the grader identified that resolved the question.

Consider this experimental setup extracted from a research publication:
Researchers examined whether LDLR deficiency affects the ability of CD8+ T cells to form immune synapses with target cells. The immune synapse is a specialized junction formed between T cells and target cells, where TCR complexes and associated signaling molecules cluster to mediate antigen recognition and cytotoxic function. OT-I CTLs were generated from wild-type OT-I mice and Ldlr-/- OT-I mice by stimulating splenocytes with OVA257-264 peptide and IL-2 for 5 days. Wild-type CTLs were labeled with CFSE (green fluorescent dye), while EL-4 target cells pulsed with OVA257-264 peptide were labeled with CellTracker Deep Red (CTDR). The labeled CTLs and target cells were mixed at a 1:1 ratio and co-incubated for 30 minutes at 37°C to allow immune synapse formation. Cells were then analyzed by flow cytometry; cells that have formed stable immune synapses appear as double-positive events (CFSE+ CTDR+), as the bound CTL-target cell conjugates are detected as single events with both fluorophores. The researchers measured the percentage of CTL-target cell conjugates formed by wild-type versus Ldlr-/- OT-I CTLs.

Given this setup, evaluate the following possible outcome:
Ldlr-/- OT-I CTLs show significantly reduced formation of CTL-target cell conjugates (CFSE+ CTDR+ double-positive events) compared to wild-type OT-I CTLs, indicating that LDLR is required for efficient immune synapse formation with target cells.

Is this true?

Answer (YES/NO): YES